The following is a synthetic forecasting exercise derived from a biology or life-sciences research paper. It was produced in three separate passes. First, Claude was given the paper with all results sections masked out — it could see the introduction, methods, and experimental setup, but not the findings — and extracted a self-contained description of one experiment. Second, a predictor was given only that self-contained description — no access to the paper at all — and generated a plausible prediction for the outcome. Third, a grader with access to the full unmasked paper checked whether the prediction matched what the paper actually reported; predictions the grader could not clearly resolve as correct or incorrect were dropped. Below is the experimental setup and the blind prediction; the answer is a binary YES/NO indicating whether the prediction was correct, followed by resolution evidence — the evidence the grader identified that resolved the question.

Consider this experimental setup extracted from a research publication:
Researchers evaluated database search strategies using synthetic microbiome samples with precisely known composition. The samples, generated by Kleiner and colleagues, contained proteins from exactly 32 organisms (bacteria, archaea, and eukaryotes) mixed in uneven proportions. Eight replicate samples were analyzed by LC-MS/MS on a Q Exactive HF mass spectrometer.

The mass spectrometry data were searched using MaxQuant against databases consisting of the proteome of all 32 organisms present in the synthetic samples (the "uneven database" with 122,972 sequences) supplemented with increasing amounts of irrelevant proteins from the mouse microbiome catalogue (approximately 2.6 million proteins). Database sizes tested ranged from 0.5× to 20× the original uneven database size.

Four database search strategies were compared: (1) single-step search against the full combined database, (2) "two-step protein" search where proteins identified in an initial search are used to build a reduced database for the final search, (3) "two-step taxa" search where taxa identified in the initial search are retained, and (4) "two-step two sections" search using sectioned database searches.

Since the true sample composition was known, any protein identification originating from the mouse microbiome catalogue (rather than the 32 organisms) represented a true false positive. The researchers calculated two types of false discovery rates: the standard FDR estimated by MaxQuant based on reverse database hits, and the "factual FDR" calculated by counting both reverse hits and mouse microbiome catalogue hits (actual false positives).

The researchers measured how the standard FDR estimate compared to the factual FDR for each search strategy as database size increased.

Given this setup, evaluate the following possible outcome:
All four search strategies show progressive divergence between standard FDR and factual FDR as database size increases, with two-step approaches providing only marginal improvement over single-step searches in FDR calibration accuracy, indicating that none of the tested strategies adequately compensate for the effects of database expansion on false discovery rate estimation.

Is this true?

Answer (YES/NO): NO